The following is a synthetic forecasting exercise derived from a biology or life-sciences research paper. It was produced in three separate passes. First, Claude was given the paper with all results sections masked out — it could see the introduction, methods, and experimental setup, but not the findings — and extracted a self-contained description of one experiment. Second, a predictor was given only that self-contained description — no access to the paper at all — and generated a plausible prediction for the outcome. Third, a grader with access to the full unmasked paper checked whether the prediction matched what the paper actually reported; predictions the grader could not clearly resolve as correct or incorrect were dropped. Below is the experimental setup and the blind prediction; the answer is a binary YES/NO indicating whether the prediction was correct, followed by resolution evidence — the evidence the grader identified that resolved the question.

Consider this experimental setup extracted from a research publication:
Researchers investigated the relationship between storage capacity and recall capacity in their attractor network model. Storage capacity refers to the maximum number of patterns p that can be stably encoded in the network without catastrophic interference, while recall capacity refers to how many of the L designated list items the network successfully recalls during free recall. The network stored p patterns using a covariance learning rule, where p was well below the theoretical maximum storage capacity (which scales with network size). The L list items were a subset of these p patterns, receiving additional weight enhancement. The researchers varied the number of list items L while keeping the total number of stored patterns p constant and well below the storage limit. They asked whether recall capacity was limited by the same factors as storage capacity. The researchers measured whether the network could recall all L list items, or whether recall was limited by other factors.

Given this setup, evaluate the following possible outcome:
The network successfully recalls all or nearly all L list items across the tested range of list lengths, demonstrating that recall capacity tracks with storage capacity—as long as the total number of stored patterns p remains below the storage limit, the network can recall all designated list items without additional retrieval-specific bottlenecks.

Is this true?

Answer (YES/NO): NO